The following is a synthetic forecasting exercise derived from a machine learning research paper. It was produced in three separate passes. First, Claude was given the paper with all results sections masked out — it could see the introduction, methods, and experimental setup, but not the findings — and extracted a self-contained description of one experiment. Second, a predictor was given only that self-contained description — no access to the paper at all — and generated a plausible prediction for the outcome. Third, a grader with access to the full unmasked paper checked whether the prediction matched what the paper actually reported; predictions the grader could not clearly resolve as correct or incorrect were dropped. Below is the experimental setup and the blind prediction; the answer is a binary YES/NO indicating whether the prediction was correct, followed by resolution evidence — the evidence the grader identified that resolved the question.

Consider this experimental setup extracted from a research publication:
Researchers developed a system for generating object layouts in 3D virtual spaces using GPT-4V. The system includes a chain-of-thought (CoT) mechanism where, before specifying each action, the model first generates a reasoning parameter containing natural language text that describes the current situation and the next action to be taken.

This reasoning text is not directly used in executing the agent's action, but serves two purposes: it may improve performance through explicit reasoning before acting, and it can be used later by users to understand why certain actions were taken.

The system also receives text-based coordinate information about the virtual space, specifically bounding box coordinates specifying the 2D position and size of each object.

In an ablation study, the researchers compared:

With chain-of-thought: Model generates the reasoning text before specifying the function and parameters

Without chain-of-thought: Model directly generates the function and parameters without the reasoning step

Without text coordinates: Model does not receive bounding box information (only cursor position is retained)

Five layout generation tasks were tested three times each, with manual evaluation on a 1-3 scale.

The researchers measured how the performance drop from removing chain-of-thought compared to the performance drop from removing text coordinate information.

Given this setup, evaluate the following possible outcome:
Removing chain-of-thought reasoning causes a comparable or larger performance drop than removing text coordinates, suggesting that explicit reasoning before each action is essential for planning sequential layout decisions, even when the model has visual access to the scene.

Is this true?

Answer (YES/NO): NO